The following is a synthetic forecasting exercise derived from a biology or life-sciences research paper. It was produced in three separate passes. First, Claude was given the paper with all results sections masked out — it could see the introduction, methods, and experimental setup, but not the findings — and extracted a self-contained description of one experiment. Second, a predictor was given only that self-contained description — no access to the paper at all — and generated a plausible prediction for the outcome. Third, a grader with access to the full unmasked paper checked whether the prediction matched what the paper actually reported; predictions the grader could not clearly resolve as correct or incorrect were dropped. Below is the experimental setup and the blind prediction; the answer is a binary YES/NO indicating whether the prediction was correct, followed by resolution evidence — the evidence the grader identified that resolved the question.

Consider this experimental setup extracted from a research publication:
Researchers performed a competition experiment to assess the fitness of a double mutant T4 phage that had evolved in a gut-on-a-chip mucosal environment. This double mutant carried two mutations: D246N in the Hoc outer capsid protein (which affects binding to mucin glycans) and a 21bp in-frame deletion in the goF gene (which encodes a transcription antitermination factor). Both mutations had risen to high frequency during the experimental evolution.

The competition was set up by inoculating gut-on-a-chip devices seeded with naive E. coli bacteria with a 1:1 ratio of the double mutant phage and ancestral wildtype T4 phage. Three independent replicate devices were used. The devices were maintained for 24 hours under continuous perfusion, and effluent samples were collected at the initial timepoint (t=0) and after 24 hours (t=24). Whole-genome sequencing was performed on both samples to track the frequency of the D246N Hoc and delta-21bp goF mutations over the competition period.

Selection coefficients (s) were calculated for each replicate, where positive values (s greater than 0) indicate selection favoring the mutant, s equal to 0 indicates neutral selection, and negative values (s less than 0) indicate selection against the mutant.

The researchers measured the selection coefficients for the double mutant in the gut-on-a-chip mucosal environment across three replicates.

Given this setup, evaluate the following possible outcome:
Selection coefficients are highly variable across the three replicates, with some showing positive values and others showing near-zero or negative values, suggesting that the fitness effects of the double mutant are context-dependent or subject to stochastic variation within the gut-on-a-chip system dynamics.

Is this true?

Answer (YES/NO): YES